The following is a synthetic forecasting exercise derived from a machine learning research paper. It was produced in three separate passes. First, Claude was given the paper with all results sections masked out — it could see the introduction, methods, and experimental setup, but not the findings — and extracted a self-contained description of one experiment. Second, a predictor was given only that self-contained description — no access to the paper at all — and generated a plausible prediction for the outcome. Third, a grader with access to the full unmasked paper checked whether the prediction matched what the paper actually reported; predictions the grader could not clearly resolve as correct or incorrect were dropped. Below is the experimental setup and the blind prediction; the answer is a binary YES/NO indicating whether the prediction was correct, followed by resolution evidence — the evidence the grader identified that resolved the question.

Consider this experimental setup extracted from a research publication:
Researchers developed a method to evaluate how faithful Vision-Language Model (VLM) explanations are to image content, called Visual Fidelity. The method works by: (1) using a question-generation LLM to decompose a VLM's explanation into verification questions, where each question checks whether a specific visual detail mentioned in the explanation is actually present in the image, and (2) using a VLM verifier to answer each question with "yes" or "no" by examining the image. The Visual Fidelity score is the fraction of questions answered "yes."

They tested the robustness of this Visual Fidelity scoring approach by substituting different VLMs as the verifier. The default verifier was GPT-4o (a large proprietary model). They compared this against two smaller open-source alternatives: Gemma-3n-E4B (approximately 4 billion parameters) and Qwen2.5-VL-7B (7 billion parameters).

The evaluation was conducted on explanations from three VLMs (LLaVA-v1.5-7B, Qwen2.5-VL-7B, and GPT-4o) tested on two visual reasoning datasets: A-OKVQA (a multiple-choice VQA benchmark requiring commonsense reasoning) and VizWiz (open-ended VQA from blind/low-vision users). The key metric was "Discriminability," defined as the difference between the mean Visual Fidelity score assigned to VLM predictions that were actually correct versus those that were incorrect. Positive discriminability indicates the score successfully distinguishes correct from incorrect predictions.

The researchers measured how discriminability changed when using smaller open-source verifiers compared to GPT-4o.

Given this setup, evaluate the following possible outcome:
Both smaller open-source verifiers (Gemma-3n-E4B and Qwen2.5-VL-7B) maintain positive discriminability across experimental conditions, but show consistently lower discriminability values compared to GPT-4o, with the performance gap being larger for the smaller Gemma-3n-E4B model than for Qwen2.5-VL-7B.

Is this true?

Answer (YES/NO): NO